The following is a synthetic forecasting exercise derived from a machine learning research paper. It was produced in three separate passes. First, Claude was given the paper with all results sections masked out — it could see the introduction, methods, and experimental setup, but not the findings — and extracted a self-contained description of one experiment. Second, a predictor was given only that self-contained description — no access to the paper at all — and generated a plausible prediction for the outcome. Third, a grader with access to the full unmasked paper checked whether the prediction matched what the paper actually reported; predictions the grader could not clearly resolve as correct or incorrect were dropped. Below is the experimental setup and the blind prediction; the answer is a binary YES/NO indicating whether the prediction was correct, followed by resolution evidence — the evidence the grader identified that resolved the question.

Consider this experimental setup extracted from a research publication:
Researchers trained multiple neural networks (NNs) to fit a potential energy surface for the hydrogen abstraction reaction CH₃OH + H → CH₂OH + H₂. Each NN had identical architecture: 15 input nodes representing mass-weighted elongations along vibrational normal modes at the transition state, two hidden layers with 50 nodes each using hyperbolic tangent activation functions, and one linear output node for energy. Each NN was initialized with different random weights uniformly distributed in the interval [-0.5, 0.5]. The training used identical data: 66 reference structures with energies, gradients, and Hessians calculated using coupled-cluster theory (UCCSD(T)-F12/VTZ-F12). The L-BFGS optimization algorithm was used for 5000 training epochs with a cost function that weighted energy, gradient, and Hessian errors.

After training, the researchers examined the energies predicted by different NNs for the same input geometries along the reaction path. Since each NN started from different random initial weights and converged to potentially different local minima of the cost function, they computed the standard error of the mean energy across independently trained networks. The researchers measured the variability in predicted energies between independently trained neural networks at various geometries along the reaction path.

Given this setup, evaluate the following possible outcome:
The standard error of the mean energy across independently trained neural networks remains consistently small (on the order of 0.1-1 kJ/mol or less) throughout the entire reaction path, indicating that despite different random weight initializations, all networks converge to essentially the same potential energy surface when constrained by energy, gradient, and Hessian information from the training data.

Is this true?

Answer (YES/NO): YES